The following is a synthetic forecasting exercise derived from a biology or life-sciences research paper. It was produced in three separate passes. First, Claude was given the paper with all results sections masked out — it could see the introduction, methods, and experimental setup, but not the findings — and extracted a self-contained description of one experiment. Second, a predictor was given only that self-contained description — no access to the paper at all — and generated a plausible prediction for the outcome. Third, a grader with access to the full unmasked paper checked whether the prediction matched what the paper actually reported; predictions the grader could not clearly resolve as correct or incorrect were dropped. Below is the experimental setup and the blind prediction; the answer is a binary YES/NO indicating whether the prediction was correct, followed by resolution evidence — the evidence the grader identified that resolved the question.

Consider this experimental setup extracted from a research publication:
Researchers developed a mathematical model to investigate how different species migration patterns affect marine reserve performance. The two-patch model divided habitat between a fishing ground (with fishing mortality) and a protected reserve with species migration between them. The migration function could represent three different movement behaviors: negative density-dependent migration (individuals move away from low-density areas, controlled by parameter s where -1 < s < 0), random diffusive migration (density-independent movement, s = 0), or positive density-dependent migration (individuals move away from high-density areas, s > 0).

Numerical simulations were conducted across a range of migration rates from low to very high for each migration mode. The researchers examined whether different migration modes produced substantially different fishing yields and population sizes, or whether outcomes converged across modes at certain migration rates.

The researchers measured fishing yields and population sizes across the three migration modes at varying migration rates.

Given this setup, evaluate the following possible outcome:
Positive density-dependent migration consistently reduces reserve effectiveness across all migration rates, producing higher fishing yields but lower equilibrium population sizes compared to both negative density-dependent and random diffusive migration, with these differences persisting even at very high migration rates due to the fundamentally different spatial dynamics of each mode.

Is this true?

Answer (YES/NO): NO